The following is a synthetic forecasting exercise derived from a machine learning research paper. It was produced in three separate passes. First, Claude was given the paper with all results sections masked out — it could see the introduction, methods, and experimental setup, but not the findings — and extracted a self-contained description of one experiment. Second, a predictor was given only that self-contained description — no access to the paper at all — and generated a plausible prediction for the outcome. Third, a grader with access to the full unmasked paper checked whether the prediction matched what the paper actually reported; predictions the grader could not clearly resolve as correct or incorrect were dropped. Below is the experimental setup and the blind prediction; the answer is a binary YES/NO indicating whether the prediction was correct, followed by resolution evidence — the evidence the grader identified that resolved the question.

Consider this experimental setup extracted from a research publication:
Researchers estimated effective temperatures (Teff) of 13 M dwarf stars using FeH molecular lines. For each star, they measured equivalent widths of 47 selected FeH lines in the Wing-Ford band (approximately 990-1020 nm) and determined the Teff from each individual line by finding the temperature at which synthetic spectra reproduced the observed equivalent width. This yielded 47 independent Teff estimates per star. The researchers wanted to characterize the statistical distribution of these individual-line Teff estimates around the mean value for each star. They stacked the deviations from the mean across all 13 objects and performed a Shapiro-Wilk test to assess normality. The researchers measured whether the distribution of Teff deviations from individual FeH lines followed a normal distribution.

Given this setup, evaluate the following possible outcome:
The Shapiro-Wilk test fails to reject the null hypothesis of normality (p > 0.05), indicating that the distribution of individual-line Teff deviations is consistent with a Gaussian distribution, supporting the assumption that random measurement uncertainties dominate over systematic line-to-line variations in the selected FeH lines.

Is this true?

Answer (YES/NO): YES